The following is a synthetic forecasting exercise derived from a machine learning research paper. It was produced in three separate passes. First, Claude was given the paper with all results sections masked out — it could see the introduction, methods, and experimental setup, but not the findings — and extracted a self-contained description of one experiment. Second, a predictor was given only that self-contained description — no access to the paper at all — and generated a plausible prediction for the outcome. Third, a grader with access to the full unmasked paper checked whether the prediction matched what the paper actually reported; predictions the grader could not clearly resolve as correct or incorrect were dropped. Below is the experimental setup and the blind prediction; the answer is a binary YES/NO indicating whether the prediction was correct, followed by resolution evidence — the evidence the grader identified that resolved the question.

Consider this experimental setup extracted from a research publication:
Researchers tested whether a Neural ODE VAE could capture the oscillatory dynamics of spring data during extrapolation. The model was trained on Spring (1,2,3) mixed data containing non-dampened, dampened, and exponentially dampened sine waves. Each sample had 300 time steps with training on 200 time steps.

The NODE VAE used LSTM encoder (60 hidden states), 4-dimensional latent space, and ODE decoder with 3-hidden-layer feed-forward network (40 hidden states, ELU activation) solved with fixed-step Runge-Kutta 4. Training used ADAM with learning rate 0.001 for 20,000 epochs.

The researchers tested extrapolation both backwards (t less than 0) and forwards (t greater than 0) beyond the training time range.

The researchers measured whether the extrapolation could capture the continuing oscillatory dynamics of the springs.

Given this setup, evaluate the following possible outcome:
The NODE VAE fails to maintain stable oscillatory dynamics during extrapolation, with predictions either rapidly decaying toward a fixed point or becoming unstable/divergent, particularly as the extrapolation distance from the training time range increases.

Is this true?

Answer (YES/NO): YES